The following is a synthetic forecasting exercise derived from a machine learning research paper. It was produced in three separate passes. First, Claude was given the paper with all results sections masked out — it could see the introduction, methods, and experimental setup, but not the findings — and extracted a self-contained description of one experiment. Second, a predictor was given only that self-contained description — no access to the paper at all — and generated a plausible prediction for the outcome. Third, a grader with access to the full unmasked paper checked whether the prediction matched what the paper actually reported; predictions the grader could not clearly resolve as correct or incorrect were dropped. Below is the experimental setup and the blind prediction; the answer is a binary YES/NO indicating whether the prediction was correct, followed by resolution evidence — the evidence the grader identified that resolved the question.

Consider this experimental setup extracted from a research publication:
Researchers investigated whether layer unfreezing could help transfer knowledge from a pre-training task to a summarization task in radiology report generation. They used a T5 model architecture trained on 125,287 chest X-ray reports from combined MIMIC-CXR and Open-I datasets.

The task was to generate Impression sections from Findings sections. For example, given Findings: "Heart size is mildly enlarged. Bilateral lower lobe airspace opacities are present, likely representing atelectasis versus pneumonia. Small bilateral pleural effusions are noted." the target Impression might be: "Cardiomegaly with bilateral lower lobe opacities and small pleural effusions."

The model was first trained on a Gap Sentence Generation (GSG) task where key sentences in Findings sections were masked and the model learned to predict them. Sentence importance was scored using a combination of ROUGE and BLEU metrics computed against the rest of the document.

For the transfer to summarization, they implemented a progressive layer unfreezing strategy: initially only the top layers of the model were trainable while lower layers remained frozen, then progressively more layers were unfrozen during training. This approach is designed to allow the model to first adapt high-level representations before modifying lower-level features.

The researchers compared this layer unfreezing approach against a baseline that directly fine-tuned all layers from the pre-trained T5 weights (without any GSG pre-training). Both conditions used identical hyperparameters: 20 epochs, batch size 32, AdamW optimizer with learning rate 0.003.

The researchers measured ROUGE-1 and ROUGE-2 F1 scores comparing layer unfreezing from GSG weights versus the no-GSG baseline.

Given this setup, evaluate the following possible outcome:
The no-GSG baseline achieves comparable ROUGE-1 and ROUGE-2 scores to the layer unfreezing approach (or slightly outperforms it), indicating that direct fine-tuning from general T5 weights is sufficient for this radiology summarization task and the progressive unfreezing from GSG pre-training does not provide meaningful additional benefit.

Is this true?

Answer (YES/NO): NO